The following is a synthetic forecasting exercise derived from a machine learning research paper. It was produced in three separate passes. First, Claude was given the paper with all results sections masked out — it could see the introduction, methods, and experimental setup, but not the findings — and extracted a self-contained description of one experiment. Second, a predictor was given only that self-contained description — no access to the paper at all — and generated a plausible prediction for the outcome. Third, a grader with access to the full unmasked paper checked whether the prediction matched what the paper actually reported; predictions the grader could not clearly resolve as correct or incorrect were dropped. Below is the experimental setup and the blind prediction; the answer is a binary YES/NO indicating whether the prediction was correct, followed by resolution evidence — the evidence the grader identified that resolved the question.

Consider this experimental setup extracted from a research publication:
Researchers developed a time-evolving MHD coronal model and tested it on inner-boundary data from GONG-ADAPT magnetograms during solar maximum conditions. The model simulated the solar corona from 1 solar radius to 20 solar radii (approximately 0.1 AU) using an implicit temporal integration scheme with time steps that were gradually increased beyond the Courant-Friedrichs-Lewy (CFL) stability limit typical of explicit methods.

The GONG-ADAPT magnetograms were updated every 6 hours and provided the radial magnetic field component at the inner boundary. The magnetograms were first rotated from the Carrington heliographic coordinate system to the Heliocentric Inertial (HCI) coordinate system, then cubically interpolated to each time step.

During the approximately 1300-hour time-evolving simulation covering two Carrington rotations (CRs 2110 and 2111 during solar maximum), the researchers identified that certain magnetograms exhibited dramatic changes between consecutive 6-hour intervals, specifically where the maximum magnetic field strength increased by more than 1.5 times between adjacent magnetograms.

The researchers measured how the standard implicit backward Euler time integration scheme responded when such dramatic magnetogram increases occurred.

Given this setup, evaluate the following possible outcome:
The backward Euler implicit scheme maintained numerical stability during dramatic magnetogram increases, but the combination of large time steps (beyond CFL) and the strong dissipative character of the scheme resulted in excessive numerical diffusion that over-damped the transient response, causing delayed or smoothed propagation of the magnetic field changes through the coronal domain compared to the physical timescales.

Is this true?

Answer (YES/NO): NO